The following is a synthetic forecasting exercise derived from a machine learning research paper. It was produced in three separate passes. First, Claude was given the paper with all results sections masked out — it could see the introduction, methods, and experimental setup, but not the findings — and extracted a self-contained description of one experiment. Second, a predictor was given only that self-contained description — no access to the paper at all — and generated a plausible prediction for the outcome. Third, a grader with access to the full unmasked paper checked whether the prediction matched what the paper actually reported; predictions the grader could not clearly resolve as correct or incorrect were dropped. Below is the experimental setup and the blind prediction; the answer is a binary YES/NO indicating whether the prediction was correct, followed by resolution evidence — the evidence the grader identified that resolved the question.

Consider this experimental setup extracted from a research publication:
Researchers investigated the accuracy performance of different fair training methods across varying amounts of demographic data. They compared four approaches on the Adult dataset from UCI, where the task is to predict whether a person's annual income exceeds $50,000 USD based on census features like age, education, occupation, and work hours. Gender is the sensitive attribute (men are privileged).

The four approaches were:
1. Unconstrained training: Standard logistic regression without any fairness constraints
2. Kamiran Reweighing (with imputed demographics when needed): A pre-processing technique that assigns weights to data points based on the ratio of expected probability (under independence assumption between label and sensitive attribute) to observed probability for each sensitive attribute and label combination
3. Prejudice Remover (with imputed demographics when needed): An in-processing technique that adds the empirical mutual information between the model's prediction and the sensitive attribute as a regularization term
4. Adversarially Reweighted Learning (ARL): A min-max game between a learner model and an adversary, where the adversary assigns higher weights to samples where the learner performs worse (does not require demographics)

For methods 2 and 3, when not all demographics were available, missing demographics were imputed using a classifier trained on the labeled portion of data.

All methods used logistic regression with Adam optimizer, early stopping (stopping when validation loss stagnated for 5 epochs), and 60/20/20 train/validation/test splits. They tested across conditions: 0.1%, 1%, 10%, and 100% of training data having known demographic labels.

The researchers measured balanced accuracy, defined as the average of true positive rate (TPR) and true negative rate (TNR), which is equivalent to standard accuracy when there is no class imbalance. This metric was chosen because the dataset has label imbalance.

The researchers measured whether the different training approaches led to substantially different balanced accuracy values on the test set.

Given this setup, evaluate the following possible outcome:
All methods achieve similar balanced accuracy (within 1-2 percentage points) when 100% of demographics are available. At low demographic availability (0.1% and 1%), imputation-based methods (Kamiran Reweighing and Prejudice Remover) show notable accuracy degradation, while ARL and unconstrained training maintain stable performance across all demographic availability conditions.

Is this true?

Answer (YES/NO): NO